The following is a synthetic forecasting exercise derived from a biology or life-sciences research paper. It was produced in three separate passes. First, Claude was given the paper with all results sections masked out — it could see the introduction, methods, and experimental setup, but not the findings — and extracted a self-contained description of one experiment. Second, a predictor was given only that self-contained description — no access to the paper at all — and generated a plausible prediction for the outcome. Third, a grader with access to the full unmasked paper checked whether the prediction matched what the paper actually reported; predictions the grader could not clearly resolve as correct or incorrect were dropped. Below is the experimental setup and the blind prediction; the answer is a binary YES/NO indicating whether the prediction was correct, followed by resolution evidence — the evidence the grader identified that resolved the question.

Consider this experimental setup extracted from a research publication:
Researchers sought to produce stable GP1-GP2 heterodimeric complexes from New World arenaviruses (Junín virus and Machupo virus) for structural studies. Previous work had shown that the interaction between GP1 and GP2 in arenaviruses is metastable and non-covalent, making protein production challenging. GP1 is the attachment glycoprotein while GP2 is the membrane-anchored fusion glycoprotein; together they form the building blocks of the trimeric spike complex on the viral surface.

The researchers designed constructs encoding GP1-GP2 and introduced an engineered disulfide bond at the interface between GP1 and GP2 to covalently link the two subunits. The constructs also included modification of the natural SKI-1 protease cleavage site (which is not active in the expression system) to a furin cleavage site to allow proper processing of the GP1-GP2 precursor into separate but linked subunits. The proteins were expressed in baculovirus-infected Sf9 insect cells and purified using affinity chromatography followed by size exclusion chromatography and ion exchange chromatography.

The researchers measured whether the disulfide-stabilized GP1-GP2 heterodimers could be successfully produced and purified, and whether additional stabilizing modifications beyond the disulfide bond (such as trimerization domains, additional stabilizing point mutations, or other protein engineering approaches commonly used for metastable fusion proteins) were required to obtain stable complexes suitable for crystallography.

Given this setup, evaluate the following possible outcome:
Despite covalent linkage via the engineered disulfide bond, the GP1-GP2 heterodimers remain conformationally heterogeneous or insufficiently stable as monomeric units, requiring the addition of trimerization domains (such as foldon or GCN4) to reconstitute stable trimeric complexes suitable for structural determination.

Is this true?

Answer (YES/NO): NO